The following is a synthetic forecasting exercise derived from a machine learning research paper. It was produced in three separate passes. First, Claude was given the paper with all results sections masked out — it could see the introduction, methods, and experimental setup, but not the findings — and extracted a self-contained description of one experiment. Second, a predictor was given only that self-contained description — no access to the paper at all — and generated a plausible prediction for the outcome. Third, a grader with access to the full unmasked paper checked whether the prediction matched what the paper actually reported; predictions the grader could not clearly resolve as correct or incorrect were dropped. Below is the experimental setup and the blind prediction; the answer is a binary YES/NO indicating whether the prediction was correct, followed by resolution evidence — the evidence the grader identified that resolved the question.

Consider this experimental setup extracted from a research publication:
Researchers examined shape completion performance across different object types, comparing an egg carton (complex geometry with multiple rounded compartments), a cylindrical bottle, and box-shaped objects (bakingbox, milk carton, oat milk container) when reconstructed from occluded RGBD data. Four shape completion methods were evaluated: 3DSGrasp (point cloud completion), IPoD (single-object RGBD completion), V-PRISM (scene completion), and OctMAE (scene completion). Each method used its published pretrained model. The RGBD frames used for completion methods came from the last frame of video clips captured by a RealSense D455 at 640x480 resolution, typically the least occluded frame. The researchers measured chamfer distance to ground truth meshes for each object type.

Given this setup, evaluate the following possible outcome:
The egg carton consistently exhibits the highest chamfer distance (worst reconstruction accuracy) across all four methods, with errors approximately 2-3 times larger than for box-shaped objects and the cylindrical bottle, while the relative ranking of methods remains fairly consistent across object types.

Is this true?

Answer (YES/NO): NO